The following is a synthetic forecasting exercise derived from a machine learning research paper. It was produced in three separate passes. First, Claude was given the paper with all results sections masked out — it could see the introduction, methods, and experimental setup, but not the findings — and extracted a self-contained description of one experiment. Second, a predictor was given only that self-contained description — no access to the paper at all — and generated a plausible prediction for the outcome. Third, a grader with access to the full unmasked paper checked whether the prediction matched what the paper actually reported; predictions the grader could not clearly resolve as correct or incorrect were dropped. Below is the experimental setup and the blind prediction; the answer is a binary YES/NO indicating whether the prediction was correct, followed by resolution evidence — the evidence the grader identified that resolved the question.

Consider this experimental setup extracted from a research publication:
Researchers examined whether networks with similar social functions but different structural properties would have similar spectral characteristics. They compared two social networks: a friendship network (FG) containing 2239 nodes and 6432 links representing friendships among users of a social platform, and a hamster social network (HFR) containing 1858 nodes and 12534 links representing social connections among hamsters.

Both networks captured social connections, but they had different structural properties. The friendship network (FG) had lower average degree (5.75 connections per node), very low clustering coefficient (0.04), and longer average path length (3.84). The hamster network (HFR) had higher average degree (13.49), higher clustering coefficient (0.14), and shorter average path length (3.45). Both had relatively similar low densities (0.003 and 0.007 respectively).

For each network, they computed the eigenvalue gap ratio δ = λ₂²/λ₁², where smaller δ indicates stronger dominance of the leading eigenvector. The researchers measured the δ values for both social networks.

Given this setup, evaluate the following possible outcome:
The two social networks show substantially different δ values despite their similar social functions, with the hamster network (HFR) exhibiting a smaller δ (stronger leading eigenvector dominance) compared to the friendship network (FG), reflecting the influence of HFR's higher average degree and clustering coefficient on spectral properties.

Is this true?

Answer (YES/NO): YES